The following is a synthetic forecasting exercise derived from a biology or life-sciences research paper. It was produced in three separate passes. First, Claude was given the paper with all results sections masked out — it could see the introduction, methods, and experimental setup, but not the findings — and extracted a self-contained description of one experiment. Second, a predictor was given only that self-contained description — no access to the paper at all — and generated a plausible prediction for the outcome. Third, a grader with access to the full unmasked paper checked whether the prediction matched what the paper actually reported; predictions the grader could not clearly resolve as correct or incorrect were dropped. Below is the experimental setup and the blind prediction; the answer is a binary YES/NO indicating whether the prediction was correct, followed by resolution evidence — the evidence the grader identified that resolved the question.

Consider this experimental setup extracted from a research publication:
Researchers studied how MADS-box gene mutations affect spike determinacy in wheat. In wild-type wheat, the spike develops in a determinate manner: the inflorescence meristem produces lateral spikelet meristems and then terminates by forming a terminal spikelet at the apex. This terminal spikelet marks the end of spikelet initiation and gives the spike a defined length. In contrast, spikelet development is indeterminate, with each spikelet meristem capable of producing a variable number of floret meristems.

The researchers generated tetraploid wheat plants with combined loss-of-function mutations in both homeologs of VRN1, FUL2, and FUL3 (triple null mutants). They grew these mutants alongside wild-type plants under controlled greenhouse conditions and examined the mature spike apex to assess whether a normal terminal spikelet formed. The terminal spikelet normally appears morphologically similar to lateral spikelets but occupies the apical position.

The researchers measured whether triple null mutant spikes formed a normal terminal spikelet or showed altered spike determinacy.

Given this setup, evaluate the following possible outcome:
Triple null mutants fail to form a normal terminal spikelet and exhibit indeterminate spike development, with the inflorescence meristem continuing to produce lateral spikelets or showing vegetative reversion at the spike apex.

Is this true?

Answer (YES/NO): YES